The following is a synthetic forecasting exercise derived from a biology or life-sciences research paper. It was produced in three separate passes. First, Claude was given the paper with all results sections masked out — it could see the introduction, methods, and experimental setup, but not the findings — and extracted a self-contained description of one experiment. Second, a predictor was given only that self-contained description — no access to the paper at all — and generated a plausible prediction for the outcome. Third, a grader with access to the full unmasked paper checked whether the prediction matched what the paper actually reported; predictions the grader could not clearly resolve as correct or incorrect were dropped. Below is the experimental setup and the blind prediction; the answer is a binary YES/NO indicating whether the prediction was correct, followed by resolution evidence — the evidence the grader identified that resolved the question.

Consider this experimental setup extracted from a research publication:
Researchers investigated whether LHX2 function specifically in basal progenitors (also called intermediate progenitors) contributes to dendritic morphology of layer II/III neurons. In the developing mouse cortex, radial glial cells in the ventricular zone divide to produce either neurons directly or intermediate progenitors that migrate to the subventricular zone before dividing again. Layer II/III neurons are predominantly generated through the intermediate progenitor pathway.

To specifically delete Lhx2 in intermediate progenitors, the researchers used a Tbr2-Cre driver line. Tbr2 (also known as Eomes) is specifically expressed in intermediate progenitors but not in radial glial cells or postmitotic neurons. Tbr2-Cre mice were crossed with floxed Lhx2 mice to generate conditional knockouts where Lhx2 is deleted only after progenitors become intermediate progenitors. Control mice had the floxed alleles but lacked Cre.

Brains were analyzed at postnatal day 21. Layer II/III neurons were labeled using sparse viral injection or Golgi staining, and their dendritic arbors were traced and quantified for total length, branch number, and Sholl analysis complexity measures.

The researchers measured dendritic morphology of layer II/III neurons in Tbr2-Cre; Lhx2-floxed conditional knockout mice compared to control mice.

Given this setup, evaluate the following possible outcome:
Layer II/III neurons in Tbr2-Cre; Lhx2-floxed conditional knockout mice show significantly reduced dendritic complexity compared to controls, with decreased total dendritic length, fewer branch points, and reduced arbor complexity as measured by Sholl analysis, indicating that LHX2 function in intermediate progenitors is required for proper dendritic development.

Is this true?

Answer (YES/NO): YES